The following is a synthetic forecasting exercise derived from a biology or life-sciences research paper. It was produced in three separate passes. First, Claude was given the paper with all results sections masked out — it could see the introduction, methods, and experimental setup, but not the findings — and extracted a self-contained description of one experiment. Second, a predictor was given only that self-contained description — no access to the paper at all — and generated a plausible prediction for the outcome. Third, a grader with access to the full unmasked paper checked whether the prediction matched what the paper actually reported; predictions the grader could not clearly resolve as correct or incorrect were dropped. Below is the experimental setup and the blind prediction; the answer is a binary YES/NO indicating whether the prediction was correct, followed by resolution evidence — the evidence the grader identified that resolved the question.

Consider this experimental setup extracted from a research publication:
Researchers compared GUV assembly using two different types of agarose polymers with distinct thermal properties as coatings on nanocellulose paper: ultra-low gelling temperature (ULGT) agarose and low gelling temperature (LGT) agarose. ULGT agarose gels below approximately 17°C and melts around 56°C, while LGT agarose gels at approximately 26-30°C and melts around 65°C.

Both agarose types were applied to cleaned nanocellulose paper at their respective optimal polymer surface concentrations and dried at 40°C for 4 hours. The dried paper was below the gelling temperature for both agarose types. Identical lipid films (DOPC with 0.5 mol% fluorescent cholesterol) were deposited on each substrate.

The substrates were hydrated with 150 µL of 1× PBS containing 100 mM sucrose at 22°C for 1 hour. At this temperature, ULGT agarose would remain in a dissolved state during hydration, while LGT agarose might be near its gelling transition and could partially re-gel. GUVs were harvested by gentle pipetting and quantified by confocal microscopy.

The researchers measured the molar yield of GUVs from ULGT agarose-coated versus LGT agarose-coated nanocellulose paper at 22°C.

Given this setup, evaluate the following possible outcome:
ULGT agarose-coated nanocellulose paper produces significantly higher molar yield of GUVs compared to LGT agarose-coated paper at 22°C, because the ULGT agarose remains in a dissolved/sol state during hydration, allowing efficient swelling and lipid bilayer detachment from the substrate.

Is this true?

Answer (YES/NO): YES